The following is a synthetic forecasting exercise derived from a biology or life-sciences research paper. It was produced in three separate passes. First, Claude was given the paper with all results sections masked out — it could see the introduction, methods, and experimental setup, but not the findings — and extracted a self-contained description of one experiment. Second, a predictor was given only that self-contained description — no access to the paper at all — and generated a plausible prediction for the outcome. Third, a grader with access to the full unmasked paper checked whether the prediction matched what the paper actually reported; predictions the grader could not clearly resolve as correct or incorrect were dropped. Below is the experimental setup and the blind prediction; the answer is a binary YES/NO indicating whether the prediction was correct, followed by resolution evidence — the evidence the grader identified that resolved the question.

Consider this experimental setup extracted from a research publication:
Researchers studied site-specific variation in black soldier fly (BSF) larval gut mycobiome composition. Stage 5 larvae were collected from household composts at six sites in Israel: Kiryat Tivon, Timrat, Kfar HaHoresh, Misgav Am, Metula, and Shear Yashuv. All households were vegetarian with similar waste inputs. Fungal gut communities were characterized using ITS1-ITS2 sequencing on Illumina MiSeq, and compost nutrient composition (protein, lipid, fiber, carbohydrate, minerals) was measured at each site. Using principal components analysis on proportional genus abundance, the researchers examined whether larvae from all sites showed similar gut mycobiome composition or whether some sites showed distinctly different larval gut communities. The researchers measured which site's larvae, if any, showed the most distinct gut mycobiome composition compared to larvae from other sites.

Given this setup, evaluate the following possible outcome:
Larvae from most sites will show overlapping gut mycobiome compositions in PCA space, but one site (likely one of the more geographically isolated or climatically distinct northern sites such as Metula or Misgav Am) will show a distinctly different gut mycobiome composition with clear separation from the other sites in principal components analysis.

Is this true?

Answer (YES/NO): NO